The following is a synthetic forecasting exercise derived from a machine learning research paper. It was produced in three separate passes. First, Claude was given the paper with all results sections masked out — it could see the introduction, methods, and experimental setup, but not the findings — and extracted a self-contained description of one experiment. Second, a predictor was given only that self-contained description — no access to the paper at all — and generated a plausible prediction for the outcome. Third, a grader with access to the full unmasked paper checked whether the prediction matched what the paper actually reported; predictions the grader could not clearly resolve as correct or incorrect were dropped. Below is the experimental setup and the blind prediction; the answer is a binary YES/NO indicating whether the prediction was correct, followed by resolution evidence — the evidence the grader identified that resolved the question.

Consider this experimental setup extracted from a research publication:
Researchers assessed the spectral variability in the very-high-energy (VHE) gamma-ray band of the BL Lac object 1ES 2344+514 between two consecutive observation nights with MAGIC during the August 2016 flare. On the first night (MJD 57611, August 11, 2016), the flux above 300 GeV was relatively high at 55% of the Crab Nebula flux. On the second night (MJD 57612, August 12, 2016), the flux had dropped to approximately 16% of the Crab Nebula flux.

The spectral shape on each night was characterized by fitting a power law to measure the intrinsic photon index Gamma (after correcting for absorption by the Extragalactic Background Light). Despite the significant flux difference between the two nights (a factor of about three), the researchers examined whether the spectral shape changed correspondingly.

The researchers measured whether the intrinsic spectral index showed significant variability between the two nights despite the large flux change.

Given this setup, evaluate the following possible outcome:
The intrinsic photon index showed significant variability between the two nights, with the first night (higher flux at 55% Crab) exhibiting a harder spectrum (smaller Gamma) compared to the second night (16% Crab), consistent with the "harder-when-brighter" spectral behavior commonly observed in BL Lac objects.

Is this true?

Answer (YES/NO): NO